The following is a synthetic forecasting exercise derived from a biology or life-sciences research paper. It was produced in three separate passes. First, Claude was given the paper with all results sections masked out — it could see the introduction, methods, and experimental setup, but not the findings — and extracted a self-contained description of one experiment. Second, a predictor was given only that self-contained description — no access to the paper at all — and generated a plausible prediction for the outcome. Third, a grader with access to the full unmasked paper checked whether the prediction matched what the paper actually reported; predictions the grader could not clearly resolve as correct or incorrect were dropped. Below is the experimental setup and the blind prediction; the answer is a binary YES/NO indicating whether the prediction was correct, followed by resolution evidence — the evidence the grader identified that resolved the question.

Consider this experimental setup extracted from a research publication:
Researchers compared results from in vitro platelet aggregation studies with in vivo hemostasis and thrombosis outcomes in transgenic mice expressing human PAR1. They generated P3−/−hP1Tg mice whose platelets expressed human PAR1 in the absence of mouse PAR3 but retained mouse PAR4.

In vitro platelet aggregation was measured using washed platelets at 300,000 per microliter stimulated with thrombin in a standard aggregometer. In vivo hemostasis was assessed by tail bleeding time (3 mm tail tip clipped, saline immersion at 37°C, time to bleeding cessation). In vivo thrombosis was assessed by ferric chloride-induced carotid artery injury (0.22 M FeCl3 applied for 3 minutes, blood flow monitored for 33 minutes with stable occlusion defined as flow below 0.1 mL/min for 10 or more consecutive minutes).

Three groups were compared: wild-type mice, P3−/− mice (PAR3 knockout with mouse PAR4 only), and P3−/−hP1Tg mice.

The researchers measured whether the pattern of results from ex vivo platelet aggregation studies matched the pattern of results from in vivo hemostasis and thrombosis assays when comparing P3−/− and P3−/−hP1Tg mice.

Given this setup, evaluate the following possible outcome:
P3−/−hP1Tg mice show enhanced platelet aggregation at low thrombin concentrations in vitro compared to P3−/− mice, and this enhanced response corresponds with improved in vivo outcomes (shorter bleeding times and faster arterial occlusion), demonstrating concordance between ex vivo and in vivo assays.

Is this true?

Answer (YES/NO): NO